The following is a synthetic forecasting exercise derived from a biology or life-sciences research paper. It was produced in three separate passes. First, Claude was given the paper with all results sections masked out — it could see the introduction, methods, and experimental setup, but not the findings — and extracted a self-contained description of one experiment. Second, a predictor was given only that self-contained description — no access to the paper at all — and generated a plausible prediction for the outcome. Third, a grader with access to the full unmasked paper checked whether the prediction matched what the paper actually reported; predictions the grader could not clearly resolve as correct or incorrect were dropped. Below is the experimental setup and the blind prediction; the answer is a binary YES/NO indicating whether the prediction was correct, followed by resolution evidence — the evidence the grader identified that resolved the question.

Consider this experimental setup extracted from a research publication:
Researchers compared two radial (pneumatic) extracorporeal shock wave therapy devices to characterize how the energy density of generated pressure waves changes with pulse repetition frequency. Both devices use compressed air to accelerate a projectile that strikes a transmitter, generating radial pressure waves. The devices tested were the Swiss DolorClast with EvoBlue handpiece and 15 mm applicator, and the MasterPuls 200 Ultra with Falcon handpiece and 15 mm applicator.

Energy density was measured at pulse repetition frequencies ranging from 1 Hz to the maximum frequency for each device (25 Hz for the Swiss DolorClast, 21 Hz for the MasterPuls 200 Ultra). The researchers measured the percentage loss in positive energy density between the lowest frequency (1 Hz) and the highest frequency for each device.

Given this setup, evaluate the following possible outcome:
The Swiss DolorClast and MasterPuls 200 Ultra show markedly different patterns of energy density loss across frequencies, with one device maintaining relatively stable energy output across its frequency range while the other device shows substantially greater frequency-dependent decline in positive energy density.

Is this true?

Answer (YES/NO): YES